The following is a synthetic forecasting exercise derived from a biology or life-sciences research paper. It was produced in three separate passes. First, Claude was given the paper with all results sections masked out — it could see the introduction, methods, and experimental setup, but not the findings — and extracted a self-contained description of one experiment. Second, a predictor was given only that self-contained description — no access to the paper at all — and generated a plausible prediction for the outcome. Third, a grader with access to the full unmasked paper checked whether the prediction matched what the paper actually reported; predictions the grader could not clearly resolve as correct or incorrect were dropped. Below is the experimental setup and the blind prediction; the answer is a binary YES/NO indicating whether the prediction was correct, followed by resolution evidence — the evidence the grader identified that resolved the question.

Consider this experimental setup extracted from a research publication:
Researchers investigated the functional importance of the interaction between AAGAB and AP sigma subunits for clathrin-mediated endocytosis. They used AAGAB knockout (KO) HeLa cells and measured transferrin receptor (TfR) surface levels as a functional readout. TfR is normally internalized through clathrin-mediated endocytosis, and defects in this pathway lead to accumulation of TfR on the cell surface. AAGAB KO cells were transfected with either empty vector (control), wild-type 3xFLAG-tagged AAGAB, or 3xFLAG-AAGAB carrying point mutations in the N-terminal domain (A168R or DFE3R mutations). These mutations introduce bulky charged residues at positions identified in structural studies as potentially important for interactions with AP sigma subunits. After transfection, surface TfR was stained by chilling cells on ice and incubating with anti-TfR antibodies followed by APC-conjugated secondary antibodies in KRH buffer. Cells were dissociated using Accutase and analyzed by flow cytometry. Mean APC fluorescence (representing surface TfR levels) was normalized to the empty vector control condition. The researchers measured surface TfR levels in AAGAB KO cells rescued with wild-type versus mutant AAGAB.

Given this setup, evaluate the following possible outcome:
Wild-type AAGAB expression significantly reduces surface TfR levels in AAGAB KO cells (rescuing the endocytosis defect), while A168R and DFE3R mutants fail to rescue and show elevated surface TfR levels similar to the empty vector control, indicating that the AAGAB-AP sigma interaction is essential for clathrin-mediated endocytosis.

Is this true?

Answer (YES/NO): NO